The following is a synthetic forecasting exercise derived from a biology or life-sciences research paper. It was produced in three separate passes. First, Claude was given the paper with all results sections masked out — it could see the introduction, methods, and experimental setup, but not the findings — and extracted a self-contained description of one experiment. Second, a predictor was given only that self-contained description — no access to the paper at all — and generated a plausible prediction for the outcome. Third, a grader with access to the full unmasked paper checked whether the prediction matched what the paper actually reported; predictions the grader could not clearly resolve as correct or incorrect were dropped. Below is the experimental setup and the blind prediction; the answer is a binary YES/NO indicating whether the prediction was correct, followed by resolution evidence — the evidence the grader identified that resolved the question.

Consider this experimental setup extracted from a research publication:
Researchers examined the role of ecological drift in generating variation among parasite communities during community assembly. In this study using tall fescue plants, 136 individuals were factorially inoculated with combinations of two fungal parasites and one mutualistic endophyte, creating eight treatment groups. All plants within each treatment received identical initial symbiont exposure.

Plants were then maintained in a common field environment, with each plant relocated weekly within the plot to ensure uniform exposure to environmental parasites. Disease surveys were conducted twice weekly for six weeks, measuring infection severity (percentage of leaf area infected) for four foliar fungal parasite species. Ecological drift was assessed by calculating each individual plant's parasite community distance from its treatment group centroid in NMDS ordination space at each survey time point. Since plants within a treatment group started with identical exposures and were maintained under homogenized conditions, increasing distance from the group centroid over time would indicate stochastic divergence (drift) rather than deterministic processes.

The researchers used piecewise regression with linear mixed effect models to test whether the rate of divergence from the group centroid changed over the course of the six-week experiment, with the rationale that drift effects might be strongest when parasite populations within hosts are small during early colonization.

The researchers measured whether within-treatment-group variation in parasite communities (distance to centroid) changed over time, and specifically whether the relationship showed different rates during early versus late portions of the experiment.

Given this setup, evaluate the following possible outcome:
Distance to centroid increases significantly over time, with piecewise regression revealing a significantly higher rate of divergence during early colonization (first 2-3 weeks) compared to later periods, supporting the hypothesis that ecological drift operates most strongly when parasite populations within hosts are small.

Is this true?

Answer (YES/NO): YES